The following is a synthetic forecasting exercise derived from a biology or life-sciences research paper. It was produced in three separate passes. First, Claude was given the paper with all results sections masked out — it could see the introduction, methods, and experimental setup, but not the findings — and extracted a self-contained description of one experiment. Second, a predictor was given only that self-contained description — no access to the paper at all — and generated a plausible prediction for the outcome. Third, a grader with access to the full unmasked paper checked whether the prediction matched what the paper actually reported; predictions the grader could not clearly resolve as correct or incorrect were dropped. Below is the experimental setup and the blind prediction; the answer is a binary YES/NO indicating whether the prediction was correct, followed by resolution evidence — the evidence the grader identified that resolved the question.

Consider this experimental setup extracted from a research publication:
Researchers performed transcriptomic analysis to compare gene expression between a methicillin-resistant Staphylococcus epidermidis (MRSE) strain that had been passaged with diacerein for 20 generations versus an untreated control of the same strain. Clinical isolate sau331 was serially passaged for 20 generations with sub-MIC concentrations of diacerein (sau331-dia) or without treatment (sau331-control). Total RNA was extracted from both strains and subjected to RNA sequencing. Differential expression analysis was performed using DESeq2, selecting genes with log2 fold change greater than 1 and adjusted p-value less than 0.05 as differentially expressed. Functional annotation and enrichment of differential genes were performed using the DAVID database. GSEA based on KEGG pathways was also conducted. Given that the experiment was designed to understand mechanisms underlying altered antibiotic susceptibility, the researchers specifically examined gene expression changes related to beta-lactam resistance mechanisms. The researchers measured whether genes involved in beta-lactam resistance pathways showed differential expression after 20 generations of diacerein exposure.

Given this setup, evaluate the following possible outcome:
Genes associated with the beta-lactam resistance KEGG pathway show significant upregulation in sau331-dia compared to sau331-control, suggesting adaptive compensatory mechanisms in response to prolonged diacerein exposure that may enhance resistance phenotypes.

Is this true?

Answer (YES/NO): NO